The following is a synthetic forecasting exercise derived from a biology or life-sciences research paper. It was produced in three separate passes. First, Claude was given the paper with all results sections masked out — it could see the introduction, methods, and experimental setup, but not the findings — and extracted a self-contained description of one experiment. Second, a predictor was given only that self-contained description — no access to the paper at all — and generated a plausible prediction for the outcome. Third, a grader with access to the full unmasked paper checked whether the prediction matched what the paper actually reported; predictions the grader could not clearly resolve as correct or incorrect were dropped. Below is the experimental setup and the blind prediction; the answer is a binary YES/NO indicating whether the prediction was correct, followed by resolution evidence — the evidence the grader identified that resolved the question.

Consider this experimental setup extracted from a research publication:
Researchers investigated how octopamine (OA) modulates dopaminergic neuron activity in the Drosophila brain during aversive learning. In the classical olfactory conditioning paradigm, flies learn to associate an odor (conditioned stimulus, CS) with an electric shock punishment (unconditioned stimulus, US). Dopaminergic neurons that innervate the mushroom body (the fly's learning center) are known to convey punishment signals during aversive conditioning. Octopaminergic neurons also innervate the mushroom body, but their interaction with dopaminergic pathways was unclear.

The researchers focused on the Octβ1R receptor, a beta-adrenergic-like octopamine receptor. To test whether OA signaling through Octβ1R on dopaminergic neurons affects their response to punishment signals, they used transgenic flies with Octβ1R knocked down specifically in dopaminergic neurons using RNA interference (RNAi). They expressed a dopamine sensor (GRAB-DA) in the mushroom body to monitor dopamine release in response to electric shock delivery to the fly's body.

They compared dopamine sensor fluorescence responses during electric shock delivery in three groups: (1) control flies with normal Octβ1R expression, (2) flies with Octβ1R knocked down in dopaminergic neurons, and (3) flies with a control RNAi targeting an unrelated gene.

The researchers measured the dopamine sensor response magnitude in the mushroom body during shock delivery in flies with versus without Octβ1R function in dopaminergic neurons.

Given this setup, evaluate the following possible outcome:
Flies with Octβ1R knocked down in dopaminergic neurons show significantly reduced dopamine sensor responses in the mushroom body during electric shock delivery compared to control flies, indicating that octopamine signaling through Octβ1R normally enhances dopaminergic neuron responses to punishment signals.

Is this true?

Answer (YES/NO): YES